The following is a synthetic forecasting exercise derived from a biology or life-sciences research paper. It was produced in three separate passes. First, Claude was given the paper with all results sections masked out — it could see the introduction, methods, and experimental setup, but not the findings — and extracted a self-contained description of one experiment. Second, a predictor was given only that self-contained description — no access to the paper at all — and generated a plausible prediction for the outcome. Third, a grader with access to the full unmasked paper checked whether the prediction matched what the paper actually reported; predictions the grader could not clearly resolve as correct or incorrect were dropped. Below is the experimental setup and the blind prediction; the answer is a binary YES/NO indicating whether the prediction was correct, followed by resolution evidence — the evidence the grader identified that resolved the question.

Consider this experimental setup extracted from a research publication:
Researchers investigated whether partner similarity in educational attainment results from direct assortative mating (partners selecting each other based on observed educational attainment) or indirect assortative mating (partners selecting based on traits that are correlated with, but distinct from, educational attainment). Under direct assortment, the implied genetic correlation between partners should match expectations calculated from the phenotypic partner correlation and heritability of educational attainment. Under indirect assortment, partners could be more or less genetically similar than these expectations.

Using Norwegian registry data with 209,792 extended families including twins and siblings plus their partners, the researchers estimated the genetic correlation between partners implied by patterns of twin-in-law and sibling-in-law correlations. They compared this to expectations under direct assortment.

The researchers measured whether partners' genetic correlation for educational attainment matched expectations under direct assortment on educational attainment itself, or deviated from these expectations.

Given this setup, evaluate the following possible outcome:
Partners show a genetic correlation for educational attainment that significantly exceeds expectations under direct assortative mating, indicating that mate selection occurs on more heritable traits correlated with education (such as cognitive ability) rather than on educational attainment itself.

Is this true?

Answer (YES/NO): NO